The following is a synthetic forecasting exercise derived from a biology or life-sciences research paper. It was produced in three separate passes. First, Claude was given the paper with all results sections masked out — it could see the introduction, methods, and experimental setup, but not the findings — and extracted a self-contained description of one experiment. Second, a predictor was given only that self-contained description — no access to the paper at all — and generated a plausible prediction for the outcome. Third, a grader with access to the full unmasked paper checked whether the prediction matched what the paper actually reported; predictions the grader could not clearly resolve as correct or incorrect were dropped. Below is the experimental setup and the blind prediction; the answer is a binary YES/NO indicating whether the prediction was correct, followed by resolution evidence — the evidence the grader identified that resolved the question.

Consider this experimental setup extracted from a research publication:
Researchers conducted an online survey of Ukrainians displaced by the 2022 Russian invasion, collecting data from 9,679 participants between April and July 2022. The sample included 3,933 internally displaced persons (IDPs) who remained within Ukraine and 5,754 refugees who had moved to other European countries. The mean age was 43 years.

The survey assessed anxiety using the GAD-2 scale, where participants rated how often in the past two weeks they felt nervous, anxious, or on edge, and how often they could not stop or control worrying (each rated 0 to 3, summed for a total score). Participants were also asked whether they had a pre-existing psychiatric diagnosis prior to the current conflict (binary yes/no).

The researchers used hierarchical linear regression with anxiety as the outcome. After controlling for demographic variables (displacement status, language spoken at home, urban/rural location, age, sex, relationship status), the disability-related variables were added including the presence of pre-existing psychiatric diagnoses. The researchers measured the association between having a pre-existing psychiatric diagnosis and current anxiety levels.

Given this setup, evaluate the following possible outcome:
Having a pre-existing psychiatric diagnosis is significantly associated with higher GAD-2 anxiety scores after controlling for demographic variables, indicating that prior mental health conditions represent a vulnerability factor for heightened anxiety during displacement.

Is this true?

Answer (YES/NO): YES